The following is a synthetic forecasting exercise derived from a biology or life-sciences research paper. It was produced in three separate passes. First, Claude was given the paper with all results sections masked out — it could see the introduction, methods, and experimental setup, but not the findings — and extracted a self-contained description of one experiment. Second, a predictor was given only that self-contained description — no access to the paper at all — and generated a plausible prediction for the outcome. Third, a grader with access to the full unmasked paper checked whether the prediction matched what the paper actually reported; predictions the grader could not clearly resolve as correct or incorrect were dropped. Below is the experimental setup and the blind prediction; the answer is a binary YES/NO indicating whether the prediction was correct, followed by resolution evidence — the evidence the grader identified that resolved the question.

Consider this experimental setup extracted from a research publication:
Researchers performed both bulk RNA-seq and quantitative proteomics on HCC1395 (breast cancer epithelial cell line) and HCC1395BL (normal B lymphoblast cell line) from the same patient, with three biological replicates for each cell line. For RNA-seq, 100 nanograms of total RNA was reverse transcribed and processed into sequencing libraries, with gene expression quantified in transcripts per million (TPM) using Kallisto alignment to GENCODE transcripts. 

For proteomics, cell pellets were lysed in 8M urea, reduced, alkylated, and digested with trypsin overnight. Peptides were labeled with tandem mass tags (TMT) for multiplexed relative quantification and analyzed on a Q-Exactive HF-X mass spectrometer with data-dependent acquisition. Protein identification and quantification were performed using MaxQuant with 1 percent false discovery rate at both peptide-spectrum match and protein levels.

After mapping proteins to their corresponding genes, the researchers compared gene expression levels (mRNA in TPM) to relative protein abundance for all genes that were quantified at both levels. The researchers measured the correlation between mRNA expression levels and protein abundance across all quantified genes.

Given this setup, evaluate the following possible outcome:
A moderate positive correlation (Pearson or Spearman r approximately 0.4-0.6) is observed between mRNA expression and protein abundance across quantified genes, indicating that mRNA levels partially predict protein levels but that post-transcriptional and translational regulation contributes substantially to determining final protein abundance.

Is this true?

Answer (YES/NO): YES